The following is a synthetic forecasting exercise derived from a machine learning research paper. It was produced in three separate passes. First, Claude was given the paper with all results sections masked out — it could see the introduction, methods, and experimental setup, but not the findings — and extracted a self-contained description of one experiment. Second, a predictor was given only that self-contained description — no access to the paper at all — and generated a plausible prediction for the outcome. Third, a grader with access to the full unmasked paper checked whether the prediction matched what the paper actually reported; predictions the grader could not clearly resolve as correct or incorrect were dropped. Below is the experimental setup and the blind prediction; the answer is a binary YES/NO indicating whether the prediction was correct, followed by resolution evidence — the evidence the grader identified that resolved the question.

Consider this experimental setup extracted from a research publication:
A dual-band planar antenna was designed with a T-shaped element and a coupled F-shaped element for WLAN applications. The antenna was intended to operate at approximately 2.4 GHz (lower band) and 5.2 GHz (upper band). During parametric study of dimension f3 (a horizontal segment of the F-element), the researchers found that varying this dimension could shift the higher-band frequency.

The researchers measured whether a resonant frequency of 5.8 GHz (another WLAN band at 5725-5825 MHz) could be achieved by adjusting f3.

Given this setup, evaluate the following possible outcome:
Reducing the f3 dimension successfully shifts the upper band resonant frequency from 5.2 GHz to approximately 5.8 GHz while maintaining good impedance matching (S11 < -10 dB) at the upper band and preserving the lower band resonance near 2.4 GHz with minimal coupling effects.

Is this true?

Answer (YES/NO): NO